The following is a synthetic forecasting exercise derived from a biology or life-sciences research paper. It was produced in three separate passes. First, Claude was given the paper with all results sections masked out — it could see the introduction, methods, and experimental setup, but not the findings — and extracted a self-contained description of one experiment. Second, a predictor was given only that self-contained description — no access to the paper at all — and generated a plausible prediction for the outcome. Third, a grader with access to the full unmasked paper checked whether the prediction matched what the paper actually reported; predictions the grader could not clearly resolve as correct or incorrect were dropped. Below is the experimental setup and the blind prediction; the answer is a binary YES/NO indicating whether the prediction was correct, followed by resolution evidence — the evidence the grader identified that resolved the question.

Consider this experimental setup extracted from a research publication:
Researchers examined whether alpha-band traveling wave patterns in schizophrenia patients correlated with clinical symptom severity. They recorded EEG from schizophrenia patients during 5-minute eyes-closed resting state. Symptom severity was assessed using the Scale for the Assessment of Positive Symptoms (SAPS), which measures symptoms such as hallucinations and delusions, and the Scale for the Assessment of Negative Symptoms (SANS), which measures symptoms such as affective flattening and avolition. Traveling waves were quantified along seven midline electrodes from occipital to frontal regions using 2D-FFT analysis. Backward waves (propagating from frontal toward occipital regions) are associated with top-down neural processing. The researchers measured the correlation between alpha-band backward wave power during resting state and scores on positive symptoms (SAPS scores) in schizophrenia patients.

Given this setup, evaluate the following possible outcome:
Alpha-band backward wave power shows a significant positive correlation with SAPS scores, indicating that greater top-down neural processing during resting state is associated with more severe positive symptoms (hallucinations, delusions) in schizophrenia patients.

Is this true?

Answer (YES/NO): NO